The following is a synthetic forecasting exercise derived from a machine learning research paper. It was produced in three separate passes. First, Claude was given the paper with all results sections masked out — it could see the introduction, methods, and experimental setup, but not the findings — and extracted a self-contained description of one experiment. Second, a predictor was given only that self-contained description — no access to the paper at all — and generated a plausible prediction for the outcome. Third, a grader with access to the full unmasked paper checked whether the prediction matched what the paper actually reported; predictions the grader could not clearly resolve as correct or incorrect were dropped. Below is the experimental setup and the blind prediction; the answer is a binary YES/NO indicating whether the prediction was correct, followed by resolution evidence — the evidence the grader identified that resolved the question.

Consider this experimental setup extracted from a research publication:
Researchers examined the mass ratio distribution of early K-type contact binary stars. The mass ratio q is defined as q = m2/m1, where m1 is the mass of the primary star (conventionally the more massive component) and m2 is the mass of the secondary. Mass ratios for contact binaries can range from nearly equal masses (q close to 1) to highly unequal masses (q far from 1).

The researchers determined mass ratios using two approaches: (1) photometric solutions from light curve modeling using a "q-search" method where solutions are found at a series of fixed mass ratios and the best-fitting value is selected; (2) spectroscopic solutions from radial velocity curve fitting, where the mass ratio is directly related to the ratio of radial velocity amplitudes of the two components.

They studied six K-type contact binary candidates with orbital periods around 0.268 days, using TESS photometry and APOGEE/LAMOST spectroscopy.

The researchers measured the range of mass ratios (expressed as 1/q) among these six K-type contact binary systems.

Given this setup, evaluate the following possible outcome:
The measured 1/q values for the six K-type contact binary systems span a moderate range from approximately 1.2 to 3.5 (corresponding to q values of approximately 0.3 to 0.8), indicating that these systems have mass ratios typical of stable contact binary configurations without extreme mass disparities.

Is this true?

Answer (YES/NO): NO